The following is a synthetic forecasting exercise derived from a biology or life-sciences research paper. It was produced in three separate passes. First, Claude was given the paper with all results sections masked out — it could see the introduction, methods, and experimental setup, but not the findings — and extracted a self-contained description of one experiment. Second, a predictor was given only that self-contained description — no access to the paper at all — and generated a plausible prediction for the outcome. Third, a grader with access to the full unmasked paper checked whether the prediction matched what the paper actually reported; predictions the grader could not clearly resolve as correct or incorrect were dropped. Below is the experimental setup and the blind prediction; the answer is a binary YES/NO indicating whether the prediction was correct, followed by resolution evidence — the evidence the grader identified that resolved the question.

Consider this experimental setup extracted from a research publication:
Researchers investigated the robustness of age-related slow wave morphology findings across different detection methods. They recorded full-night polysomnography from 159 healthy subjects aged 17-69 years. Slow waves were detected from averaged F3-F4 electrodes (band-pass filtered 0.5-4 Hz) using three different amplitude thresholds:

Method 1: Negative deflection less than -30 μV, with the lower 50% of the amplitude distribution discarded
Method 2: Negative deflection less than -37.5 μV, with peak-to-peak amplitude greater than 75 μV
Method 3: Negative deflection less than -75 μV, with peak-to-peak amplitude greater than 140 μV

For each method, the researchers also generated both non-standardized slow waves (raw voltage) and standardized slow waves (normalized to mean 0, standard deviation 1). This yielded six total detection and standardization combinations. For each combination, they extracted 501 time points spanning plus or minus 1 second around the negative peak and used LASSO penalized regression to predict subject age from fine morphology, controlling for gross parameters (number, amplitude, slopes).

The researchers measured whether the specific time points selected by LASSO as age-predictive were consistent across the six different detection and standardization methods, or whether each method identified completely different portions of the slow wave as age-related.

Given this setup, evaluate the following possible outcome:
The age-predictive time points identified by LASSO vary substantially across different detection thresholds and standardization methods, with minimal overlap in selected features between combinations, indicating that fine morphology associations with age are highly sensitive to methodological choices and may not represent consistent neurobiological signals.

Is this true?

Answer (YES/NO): NO